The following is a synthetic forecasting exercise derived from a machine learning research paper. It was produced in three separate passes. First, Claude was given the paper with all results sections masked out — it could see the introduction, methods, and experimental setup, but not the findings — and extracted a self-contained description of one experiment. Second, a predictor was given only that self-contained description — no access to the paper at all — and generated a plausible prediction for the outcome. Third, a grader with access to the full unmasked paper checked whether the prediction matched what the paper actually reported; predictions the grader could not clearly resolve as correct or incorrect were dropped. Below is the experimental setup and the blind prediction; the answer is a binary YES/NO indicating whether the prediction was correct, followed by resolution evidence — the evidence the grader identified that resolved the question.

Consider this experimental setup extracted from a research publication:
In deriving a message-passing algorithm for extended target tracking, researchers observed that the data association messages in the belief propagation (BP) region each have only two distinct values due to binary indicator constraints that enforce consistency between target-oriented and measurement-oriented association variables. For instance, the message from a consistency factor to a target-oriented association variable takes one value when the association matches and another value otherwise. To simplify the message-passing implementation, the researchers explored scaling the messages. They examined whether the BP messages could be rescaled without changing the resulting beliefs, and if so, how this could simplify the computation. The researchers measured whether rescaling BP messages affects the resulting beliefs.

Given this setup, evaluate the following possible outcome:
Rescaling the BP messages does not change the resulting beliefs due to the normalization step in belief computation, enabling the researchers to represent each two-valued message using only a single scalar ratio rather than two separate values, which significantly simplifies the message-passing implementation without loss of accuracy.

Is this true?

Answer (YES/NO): YES